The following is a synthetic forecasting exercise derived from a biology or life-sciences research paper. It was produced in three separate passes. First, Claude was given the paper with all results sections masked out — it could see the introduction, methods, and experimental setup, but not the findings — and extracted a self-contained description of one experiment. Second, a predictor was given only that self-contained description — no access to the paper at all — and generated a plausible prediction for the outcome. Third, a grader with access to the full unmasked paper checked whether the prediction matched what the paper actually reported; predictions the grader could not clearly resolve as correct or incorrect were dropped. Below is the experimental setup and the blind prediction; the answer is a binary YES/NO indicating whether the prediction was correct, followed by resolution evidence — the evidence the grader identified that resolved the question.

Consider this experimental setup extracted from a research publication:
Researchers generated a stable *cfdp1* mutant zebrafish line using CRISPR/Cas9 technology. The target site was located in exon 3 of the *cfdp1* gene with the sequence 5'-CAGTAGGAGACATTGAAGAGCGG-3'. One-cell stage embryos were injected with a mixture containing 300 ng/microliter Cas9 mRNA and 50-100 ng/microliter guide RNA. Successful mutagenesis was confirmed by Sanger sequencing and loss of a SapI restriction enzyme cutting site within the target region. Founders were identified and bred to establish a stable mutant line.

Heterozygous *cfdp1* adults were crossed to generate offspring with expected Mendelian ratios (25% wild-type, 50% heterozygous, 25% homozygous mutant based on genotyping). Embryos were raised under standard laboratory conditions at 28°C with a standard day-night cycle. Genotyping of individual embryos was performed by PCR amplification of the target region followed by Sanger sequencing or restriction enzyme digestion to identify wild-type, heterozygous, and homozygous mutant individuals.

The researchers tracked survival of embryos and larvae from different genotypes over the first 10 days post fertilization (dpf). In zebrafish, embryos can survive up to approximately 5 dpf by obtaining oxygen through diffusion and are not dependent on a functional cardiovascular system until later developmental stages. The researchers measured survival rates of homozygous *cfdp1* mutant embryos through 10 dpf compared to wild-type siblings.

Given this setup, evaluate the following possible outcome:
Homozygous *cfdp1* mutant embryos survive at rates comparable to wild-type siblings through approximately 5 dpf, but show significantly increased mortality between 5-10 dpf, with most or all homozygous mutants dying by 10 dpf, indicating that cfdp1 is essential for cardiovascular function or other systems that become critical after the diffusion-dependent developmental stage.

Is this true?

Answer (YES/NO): NO